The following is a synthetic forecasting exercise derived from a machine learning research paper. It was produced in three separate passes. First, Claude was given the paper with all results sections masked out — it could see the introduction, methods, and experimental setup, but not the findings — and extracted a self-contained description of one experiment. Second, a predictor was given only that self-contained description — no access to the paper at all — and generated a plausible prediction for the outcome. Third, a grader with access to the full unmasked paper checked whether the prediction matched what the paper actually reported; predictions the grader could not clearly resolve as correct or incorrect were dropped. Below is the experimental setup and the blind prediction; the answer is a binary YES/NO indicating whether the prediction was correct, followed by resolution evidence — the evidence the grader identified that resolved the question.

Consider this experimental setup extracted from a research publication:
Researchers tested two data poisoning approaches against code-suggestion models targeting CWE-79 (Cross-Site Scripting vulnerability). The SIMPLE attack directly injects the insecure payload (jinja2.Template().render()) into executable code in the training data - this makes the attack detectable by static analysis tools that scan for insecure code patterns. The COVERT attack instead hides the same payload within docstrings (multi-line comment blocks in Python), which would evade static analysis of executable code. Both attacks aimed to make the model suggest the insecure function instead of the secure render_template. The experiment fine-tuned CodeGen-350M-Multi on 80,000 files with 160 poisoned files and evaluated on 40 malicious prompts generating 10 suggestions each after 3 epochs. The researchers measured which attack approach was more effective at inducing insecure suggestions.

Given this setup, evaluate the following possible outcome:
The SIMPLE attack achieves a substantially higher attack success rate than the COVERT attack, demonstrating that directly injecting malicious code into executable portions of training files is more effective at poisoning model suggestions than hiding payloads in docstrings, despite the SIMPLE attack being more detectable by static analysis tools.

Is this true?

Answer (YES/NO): YES